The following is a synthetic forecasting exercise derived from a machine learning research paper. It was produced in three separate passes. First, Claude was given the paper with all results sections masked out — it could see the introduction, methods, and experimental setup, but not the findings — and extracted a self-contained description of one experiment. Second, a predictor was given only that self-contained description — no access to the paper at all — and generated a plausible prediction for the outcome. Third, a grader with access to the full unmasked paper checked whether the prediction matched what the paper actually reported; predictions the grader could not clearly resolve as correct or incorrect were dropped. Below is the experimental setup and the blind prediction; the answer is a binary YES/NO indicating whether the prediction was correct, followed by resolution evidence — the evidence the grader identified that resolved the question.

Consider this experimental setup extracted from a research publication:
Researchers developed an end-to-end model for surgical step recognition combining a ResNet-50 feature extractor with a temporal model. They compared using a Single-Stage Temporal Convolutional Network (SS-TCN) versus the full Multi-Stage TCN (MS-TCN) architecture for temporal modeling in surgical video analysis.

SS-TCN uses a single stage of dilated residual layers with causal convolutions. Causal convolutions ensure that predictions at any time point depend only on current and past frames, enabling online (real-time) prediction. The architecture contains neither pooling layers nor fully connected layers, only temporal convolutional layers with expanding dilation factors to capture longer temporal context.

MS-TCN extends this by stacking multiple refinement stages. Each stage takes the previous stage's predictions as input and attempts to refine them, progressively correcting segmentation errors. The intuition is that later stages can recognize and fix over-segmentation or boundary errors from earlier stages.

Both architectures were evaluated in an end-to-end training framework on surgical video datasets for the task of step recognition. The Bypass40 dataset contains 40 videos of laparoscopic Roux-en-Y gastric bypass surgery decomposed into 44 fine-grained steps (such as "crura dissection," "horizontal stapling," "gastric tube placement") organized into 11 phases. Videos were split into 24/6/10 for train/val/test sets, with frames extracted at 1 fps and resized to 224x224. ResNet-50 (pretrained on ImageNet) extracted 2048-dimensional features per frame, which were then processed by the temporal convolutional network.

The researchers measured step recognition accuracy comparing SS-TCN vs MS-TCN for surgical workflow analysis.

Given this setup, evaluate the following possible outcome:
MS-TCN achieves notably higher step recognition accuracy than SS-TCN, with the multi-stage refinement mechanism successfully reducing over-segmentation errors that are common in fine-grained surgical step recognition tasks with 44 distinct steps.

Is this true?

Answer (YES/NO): NO